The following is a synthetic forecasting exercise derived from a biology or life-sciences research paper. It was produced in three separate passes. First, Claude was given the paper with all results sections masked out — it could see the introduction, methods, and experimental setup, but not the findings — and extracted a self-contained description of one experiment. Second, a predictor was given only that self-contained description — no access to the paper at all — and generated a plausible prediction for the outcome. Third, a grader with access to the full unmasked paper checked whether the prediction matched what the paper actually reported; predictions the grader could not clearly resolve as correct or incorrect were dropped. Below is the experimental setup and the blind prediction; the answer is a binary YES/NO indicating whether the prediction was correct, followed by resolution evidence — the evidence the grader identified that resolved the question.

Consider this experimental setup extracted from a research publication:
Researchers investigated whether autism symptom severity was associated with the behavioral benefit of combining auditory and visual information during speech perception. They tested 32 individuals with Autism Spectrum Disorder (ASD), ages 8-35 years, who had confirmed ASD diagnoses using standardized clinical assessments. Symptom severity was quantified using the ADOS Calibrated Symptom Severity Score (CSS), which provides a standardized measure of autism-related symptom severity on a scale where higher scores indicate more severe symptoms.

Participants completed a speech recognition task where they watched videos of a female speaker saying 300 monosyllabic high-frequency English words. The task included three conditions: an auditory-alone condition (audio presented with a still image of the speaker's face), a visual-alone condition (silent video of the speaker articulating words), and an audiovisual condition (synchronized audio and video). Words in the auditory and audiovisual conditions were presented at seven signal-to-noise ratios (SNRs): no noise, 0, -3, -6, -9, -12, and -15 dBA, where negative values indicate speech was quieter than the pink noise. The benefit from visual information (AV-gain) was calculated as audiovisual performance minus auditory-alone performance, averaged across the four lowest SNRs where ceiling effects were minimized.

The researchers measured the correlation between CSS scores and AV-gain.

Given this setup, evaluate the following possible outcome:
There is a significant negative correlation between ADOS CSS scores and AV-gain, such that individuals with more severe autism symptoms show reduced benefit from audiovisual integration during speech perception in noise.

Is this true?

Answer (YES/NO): YES